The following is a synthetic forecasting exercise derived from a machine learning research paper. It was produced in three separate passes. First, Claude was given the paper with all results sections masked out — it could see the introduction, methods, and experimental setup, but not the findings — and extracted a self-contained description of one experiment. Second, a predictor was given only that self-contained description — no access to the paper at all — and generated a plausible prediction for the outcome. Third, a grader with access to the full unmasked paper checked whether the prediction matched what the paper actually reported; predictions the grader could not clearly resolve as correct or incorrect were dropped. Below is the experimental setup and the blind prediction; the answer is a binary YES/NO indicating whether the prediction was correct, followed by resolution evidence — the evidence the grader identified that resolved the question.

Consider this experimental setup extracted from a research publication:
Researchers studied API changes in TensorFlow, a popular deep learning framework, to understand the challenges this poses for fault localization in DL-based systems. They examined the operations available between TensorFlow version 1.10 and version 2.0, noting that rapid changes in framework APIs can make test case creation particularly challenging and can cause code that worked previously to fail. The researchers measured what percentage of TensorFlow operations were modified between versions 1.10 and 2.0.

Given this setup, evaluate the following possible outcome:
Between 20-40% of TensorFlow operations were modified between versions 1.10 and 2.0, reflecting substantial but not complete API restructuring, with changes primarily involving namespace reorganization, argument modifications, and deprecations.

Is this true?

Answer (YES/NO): YES